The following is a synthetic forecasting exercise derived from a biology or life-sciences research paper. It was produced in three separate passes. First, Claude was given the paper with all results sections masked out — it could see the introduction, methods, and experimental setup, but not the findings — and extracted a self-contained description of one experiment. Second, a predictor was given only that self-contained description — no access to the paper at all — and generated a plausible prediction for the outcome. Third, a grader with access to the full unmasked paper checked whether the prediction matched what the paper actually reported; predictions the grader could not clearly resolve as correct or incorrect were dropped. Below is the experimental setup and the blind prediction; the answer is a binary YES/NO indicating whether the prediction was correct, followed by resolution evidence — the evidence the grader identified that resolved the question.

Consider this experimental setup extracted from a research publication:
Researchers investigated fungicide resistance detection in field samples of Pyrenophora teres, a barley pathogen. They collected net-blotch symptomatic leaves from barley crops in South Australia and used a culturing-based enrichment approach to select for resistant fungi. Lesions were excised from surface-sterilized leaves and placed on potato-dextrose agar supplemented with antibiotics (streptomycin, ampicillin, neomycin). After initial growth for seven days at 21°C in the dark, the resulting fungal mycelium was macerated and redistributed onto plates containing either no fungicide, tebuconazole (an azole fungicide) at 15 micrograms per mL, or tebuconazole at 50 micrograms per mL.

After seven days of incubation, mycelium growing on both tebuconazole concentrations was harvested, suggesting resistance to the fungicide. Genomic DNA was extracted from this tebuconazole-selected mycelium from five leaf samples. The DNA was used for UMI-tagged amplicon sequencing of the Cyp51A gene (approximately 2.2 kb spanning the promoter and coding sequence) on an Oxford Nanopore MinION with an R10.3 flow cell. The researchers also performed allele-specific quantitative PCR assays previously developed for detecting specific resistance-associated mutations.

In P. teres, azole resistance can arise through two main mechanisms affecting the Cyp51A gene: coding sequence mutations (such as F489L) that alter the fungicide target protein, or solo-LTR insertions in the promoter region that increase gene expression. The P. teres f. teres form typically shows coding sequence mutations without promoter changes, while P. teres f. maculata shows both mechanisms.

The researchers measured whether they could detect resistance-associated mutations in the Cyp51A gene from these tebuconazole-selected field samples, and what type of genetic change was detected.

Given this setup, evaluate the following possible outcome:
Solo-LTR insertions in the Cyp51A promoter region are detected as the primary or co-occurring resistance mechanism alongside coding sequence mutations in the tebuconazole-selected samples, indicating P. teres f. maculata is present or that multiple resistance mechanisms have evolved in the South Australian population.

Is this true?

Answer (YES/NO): NO